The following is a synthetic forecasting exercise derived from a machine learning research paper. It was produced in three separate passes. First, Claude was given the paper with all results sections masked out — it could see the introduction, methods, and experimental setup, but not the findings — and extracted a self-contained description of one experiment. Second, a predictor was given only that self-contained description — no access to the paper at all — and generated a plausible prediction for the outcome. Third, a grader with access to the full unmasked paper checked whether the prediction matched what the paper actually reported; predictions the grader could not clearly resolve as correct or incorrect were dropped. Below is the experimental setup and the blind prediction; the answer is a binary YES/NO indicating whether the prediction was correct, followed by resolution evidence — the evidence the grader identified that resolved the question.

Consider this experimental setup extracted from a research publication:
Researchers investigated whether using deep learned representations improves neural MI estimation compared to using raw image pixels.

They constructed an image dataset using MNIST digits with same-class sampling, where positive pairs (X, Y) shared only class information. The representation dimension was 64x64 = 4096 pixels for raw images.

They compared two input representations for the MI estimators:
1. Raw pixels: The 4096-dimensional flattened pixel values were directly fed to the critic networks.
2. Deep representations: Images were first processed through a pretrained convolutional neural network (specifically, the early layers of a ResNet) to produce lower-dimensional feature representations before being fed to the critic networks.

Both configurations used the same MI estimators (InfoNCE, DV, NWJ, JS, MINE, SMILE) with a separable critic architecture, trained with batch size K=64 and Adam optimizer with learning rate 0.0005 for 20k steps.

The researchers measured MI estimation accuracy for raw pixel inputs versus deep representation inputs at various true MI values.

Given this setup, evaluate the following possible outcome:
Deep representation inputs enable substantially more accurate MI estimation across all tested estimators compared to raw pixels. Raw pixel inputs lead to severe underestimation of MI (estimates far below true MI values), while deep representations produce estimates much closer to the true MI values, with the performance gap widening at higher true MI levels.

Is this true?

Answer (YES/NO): NO